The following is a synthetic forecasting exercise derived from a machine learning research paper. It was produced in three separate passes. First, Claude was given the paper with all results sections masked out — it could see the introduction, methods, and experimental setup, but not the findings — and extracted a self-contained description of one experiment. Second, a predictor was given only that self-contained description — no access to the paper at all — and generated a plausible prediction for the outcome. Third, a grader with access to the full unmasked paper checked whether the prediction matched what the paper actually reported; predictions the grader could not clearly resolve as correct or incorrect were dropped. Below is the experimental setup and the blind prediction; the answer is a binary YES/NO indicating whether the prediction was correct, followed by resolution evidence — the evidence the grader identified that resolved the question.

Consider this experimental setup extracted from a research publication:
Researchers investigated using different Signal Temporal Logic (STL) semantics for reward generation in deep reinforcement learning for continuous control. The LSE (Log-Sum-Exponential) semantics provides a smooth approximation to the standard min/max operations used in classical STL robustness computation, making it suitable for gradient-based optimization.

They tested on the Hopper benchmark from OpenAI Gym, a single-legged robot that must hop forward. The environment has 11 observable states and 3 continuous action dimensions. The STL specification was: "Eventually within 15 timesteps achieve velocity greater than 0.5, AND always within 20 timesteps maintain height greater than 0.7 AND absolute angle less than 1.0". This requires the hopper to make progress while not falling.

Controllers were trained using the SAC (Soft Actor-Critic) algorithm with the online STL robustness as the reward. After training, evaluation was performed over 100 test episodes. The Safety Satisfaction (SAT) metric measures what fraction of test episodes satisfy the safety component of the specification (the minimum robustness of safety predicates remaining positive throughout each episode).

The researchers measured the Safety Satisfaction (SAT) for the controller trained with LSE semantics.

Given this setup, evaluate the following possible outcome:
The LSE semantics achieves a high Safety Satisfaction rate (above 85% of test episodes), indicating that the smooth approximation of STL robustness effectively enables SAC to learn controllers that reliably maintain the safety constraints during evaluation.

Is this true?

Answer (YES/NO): NO